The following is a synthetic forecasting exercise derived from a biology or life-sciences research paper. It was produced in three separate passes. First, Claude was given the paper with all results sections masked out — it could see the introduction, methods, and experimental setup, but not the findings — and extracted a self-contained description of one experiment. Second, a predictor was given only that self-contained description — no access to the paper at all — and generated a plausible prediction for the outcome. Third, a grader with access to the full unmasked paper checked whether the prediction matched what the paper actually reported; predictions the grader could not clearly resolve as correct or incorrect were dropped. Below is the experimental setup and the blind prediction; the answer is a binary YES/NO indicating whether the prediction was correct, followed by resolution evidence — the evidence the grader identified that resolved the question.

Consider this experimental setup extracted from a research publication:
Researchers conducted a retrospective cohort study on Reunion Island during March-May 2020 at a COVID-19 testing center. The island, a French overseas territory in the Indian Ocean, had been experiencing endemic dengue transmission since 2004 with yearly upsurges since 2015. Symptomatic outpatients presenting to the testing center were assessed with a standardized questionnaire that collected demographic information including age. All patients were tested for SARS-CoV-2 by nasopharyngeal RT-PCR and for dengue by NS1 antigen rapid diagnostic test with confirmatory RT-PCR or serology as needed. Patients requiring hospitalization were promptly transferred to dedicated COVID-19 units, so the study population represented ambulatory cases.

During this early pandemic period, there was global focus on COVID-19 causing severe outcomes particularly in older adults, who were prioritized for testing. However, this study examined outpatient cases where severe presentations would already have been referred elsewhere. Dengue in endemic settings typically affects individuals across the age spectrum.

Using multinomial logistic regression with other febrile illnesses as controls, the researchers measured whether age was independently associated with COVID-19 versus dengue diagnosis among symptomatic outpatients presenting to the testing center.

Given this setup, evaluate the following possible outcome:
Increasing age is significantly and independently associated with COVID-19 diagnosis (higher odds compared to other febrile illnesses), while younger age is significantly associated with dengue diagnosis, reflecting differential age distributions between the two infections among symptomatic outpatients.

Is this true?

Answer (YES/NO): NO